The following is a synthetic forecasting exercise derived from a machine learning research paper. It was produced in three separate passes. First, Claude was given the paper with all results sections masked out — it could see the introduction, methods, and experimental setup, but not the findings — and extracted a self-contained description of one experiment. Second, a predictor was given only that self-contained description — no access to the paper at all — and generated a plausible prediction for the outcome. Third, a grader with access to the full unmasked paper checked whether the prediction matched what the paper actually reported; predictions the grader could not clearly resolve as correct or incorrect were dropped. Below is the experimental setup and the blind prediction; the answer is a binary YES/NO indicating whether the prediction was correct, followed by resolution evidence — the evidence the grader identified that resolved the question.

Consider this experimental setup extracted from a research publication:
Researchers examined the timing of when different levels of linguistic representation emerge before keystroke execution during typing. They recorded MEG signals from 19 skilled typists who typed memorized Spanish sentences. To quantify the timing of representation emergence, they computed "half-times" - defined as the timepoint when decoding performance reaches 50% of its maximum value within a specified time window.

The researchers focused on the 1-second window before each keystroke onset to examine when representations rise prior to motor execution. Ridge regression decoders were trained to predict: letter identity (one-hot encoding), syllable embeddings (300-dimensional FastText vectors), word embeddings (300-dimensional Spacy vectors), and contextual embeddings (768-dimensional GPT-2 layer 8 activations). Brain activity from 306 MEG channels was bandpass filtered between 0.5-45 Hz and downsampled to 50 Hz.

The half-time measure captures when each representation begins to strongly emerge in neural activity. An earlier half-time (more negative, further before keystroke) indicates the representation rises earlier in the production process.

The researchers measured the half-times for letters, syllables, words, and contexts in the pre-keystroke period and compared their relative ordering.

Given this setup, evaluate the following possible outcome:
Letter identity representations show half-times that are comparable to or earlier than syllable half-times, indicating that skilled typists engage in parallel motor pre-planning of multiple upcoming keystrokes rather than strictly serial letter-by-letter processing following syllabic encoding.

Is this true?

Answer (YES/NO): NO